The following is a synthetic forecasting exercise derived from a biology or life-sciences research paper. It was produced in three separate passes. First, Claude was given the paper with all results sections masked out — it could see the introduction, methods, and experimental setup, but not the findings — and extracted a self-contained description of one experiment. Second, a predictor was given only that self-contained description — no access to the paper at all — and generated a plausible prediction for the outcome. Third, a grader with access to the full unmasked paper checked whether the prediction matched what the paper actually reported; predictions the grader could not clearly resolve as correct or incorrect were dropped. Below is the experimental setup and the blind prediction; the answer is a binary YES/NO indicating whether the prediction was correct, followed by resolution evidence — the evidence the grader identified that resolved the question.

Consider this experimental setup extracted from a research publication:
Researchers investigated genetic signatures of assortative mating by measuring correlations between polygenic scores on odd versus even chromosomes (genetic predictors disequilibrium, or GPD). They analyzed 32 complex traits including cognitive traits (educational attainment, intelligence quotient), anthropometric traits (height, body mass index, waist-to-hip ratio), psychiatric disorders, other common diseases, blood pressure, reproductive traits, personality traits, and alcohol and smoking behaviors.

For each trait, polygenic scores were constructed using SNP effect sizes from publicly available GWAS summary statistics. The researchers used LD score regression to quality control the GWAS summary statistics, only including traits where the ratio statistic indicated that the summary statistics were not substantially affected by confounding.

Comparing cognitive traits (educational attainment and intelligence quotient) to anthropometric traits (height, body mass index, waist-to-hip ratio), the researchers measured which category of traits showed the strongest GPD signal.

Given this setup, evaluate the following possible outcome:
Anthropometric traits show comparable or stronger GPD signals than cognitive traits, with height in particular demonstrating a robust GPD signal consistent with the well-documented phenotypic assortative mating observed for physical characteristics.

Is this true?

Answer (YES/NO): YES